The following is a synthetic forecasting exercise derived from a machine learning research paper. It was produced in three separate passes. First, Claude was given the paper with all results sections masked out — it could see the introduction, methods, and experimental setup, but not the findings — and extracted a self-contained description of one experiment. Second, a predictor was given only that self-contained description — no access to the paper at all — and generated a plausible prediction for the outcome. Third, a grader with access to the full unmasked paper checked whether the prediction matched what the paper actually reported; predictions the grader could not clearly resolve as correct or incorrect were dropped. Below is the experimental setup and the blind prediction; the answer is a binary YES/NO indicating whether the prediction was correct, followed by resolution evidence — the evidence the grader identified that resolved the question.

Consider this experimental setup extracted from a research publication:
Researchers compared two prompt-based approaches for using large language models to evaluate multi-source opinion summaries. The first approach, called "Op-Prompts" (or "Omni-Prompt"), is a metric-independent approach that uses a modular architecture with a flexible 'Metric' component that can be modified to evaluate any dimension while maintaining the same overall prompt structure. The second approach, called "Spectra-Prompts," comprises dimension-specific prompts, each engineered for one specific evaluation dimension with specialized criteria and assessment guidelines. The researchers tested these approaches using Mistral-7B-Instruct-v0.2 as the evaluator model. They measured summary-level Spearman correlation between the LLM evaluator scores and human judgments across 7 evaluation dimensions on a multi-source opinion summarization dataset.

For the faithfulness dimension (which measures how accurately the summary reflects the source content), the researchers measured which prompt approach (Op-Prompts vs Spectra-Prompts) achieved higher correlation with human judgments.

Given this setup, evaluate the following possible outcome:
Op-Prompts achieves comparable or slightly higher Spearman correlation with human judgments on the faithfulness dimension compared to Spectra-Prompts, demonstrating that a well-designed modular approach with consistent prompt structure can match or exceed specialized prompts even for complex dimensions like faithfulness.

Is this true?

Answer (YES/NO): NO